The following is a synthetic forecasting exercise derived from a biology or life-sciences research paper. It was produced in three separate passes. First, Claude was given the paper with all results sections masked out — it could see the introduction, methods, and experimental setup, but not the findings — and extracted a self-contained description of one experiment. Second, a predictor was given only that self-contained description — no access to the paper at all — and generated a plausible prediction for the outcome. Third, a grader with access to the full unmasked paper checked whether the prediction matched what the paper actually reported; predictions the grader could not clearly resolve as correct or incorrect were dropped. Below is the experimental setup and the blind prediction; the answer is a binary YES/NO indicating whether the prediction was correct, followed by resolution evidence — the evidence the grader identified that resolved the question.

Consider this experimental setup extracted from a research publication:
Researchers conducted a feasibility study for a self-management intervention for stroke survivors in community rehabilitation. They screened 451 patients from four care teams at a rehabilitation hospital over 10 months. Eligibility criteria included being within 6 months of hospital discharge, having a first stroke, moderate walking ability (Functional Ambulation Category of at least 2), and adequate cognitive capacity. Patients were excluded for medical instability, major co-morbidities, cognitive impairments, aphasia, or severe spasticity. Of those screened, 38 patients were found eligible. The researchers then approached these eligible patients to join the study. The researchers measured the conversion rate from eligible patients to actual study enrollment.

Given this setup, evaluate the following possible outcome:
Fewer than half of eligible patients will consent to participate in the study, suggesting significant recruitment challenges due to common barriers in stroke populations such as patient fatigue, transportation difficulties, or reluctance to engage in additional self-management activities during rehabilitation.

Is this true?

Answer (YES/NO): NO